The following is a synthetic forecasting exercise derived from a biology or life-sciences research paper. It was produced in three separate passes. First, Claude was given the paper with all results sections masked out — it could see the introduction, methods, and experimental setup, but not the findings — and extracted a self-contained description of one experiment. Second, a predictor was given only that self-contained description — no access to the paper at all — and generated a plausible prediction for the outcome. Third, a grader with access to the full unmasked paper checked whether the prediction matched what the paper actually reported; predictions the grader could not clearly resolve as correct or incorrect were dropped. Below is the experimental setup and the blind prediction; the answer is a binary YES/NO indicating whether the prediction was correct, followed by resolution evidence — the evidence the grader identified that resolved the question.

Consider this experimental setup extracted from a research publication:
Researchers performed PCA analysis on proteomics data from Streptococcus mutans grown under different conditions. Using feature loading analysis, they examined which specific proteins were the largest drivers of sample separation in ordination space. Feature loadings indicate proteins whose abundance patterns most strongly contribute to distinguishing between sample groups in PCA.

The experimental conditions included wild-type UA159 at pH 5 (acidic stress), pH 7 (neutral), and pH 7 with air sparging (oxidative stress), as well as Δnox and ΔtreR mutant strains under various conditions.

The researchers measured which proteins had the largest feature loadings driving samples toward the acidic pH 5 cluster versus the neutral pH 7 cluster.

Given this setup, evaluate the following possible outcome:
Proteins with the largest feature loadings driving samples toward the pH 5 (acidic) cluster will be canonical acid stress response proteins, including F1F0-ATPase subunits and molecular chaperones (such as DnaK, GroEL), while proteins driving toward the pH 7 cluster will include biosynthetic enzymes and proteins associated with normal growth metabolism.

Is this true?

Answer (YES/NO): NO